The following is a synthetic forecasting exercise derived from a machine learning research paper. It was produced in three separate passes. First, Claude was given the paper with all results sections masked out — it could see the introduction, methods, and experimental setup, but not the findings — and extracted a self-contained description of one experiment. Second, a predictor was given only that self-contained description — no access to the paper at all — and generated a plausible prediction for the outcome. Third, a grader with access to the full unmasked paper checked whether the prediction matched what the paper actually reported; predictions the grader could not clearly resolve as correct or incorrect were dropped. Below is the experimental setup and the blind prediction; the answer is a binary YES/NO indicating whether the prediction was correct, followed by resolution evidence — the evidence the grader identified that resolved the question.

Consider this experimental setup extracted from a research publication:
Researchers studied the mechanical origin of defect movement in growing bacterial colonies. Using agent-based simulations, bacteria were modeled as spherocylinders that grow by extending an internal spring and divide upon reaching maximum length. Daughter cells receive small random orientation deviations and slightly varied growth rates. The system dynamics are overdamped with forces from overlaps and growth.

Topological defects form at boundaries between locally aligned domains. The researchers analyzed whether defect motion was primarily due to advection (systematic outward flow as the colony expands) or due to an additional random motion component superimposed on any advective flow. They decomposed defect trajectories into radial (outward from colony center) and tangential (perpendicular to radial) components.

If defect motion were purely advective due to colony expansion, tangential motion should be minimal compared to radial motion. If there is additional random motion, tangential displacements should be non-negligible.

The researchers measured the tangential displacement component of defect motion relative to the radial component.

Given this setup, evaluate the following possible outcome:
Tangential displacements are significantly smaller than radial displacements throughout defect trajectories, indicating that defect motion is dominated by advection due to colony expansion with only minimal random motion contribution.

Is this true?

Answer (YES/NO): NO